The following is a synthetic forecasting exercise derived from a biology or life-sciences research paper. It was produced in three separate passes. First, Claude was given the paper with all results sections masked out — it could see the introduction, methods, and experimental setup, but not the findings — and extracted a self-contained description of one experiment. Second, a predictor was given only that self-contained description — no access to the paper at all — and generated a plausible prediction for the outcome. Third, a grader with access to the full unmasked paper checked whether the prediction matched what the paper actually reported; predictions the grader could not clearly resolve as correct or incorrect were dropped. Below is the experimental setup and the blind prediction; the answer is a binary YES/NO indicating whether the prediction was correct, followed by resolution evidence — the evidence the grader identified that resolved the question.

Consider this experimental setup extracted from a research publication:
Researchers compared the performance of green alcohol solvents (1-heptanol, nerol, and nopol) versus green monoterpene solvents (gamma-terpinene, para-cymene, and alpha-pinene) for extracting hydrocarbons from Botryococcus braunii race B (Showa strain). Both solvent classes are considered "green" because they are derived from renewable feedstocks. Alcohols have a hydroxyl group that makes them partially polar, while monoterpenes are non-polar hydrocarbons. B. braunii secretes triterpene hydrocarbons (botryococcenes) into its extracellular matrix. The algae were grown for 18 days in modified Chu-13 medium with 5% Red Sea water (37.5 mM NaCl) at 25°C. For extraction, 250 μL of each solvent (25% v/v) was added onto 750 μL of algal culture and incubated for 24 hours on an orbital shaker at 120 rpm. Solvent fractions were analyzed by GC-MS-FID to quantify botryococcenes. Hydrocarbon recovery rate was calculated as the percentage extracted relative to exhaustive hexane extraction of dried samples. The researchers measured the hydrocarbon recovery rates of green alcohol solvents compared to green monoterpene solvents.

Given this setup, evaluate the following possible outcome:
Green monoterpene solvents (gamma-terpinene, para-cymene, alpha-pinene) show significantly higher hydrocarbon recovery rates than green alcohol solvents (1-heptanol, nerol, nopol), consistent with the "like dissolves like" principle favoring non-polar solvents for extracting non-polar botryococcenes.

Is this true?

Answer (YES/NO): YES